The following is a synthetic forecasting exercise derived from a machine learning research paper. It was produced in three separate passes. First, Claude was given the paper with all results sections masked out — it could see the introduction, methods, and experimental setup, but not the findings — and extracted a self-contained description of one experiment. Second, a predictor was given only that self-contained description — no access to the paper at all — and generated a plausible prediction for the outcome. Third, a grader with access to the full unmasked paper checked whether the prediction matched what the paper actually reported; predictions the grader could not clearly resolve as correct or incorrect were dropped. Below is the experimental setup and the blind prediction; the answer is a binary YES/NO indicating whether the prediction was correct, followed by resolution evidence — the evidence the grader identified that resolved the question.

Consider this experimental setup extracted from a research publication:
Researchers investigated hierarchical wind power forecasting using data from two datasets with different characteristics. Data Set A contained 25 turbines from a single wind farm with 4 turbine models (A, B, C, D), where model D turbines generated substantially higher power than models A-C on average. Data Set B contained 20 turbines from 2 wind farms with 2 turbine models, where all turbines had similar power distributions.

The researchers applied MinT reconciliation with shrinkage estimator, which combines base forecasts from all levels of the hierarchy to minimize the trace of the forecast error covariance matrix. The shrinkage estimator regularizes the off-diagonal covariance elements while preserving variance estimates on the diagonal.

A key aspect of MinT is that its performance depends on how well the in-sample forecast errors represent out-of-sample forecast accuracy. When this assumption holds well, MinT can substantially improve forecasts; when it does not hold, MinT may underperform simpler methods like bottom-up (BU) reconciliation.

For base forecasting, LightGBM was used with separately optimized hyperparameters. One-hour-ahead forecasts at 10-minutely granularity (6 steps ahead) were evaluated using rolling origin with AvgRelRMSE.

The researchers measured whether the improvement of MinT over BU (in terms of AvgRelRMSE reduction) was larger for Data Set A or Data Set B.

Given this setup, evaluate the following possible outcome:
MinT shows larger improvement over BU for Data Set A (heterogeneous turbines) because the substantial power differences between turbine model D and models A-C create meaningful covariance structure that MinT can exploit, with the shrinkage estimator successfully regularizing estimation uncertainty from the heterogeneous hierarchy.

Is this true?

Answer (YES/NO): NO